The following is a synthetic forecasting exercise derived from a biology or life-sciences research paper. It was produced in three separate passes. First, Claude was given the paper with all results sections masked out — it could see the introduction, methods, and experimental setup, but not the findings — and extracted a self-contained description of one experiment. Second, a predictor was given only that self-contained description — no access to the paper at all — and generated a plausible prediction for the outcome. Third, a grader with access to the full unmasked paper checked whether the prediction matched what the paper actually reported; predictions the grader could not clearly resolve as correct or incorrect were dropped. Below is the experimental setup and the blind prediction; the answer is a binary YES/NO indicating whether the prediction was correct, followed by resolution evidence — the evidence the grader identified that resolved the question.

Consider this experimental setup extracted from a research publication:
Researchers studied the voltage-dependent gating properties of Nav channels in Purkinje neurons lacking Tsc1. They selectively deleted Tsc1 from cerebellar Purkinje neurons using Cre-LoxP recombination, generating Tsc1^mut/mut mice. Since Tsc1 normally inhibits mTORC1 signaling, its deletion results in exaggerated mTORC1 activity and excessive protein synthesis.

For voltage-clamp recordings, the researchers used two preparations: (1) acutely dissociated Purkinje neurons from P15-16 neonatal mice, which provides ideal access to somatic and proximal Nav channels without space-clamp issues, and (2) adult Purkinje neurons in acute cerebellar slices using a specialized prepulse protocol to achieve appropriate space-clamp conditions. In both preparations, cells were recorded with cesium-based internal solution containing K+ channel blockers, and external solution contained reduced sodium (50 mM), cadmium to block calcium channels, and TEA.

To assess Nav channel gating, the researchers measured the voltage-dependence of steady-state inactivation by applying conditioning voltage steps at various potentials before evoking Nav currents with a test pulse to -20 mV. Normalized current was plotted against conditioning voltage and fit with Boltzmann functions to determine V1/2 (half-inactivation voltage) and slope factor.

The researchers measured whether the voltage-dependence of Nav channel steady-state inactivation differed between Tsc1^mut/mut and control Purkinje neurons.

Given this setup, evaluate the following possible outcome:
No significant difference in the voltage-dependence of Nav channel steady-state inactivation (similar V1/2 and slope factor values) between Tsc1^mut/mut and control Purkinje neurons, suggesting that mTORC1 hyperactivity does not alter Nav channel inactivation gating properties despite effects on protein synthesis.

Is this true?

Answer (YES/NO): YES